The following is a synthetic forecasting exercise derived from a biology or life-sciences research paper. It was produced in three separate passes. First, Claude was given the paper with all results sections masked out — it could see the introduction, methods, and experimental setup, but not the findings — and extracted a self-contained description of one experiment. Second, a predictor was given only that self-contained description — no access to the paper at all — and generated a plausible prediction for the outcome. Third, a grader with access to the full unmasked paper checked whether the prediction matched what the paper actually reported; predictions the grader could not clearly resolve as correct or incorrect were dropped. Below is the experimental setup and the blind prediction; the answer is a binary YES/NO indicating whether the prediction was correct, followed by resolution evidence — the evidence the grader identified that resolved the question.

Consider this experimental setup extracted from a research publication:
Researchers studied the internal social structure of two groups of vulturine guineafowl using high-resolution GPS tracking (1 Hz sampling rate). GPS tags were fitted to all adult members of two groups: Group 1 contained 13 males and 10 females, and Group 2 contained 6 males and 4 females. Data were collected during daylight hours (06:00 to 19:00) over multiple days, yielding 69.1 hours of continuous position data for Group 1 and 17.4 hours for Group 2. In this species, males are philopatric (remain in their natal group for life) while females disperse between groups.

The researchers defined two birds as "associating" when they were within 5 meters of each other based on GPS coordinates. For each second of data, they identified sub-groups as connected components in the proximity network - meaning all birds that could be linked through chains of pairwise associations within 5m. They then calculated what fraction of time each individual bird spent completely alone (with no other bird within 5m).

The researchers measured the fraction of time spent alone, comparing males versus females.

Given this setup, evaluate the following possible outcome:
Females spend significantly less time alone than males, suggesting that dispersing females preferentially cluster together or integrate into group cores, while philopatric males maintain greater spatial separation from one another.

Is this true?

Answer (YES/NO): NO